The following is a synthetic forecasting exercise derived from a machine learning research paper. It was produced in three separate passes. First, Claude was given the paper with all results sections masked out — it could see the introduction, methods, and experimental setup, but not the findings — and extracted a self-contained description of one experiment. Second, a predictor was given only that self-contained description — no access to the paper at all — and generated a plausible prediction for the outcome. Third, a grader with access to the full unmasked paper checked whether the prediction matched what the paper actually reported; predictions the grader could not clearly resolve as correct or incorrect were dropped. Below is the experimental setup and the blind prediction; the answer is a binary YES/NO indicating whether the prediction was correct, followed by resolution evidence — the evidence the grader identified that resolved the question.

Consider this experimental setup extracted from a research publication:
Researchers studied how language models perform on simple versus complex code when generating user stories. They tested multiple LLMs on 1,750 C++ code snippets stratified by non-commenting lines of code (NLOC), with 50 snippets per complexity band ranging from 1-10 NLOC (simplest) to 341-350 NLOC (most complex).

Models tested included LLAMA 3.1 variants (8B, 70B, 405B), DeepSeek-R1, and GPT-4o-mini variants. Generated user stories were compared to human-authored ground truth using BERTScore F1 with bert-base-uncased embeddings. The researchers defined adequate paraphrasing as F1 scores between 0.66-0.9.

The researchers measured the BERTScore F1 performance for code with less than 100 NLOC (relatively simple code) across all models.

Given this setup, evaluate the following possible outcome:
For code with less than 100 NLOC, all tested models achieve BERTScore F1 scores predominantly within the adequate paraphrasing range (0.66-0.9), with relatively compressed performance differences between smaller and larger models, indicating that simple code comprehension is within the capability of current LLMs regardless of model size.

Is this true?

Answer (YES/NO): NO